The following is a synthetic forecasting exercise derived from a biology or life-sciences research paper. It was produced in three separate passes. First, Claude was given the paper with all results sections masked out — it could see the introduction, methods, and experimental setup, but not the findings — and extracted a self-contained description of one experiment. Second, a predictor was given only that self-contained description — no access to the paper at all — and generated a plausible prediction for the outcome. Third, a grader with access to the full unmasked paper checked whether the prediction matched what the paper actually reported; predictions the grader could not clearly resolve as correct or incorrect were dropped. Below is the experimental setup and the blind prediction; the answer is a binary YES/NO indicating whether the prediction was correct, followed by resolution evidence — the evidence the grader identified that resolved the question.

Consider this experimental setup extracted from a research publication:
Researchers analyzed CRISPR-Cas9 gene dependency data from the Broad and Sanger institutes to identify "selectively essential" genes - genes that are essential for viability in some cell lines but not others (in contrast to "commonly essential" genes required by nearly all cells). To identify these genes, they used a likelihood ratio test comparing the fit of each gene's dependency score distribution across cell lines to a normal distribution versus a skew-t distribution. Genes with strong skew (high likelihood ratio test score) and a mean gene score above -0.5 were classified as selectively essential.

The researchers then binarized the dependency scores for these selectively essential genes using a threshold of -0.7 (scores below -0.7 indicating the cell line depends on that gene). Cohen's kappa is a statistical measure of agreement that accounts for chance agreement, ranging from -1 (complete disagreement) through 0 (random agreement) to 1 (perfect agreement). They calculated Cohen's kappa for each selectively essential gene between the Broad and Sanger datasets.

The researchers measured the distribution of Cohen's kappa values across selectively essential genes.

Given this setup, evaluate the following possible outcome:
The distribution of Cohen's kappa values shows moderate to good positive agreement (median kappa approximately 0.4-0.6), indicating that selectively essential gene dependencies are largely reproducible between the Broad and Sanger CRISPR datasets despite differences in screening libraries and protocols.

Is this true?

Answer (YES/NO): NO